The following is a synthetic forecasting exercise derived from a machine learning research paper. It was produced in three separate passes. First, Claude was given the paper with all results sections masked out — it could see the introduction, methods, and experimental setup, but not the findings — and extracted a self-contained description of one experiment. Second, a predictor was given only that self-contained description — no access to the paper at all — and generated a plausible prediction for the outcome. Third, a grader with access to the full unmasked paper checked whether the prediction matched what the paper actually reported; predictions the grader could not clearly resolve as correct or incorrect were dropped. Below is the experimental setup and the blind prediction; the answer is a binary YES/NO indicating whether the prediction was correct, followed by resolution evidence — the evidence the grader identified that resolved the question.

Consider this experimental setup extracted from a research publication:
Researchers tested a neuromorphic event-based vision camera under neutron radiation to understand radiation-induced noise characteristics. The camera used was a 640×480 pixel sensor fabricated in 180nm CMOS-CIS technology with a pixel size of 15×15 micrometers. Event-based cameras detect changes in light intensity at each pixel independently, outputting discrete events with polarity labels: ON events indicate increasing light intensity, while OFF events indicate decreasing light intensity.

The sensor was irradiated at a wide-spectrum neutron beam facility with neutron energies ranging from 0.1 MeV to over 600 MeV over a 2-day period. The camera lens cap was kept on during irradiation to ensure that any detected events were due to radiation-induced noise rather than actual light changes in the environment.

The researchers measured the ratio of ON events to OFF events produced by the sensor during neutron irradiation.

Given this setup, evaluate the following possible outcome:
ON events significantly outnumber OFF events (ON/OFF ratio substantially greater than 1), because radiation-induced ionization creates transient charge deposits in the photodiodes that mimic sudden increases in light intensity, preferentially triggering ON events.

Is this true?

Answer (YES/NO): YES